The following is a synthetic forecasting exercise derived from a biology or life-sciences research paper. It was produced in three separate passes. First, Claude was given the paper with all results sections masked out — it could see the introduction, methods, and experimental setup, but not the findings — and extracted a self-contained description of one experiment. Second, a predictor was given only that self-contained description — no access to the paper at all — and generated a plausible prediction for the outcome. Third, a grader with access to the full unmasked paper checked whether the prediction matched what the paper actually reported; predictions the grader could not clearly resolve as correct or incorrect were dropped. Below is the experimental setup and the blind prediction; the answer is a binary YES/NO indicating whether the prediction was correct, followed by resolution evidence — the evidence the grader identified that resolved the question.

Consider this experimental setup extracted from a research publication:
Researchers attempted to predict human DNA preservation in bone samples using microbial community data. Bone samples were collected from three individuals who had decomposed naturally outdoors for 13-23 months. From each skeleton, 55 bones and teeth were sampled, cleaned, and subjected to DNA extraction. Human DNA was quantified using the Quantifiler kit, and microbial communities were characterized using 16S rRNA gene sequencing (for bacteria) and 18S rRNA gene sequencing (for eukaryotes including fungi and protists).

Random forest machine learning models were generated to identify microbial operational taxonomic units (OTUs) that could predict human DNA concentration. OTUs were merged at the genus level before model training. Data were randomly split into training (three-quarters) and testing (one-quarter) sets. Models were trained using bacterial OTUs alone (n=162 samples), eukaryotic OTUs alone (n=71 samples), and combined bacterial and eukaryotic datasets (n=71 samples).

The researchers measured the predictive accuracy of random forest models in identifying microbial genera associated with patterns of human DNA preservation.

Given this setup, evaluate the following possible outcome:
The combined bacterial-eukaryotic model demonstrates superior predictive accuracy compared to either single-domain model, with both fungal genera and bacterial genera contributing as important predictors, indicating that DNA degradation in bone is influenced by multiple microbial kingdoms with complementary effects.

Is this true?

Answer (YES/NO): YES